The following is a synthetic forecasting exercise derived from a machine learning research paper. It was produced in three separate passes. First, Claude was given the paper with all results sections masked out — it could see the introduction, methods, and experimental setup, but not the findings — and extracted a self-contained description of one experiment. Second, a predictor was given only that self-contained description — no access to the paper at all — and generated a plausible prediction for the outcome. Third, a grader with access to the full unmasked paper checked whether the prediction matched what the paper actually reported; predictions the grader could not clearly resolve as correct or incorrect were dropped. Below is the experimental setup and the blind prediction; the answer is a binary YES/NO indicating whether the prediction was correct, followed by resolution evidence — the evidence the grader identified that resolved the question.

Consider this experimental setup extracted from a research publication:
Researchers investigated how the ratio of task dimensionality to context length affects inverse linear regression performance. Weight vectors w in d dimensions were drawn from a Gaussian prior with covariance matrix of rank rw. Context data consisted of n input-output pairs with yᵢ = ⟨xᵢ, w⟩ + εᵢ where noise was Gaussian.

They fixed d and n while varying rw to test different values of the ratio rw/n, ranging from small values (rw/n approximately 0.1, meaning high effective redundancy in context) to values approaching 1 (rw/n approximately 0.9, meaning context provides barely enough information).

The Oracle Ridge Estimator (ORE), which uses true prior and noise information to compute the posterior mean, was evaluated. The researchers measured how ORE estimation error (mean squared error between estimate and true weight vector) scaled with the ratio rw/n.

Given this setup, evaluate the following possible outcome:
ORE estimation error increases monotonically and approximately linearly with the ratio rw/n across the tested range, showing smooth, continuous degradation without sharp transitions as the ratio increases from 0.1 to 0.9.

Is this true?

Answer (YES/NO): NO